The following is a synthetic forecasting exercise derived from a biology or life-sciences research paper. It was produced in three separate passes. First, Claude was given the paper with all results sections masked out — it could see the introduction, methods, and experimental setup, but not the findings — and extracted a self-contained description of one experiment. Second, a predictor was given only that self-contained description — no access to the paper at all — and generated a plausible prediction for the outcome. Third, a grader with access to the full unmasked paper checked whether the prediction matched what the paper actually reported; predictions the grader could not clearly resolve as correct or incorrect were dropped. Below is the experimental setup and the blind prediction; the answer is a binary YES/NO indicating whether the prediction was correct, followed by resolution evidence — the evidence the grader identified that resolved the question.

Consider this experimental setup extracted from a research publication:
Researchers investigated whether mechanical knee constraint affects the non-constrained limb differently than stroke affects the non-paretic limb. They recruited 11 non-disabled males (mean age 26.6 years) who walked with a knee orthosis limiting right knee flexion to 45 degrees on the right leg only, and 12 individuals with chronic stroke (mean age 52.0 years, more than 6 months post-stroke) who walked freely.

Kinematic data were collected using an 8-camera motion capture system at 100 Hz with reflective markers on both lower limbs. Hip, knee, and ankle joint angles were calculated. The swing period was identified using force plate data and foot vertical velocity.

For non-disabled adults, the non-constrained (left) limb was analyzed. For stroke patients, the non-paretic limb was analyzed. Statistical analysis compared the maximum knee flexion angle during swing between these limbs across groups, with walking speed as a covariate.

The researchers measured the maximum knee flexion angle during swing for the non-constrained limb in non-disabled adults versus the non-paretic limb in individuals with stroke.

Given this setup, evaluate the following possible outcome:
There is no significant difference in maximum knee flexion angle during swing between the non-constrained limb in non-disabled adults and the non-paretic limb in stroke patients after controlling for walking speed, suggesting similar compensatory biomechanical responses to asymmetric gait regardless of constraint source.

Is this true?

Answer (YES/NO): YES